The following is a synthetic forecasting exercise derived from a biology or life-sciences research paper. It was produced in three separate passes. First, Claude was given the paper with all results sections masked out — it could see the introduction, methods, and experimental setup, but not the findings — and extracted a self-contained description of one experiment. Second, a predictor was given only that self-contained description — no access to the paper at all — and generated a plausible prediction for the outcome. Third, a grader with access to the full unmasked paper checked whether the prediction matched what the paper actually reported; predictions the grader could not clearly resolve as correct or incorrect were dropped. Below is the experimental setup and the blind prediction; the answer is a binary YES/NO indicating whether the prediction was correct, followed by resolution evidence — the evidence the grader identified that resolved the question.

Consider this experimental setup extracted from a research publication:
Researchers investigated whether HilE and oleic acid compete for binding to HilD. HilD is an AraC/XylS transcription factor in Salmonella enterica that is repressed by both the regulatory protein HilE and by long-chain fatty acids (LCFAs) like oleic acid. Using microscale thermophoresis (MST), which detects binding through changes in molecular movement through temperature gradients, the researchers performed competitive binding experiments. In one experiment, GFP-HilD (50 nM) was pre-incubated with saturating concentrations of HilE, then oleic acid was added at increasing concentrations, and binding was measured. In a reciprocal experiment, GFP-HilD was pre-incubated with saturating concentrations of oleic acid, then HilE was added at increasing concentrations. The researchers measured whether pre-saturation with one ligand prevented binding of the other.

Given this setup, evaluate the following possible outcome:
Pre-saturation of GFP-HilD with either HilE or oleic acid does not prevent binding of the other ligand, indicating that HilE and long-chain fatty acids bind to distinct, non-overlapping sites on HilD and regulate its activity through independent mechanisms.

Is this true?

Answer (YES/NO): NO